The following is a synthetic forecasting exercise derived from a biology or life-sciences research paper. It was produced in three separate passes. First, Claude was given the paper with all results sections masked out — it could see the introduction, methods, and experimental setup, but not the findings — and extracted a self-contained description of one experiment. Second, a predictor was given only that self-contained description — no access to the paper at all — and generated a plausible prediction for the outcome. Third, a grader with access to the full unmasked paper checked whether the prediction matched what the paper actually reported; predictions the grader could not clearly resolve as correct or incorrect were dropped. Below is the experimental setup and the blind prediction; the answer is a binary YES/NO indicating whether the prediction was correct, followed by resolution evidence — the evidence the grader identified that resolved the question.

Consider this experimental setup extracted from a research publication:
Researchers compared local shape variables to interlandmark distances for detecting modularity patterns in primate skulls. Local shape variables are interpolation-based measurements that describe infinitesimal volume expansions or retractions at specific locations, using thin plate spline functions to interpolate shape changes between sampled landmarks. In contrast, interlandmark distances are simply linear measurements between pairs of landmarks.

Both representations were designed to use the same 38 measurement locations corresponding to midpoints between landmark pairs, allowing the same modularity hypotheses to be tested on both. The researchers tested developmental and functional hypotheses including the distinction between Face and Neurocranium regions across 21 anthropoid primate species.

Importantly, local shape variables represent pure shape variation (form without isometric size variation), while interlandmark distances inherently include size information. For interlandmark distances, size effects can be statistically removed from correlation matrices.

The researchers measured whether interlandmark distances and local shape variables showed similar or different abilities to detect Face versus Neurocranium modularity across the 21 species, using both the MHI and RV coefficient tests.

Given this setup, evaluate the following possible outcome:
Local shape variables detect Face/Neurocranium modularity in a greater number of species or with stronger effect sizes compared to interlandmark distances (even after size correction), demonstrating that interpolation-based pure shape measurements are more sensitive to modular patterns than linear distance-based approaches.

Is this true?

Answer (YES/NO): NO